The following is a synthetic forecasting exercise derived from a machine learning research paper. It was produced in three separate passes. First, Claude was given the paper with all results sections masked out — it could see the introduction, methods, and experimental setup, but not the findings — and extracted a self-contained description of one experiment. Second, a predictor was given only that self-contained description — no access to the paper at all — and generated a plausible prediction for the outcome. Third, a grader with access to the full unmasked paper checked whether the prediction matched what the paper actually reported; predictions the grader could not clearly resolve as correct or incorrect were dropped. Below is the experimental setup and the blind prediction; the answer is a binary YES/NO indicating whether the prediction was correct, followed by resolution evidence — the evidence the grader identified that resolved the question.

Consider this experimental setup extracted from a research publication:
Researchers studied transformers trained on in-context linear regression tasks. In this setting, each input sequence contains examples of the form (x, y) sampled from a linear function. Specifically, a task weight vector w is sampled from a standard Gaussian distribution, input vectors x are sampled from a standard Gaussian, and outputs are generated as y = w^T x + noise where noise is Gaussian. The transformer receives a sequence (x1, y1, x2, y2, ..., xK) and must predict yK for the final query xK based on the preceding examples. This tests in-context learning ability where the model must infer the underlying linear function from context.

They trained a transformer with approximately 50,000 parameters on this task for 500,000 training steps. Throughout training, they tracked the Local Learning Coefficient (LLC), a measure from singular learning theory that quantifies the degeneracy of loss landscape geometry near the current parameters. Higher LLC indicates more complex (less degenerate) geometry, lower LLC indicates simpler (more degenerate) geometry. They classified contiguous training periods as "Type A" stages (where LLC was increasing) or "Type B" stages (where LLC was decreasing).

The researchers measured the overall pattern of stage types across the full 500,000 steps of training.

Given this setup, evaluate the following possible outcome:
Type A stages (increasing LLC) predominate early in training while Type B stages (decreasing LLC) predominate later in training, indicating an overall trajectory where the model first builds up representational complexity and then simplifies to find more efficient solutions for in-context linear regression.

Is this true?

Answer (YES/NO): NO